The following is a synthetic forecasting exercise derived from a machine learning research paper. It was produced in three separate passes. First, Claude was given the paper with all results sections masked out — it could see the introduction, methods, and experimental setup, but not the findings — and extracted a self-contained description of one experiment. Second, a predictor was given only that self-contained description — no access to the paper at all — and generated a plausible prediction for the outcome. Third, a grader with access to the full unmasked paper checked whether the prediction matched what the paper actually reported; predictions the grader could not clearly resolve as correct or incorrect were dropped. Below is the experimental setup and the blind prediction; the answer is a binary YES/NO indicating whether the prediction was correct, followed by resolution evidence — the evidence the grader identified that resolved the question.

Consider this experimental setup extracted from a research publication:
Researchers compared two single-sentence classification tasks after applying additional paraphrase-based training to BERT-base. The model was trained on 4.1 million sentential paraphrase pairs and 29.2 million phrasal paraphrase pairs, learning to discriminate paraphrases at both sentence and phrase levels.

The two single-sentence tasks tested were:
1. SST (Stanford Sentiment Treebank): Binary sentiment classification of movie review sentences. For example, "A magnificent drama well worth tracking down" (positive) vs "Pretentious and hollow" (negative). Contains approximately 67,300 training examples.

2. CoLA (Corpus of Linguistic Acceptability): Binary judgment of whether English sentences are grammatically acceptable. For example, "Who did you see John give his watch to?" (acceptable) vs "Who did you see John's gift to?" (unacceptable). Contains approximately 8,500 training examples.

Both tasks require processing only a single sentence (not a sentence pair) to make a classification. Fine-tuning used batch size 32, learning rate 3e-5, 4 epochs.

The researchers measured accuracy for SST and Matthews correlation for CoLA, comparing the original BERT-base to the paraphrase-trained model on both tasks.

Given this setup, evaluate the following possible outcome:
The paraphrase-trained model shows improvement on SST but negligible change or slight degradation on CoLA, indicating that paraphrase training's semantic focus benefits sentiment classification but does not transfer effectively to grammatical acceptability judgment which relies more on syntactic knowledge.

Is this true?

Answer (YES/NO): NO